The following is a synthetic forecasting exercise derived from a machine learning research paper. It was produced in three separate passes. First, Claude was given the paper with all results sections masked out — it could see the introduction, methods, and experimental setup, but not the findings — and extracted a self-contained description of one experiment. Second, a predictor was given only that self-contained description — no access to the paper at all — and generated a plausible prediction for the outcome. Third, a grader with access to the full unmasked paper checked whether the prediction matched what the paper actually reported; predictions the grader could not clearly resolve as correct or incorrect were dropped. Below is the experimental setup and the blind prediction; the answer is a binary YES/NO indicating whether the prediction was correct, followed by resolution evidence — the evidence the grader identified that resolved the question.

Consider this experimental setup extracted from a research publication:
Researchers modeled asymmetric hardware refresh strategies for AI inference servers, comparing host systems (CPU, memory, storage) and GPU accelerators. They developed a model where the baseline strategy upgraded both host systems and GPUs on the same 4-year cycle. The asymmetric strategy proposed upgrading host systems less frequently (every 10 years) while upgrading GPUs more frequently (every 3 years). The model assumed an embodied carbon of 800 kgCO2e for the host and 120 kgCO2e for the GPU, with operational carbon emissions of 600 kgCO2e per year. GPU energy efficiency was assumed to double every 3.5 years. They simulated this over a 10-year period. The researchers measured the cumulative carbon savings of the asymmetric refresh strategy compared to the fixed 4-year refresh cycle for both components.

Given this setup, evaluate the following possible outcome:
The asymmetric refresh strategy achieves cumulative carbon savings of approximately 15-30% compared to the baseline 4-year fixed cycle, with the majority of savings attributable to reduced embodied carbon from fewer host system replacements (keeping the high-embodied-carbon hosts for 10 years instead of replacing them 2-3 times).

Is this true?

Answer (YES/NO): YES